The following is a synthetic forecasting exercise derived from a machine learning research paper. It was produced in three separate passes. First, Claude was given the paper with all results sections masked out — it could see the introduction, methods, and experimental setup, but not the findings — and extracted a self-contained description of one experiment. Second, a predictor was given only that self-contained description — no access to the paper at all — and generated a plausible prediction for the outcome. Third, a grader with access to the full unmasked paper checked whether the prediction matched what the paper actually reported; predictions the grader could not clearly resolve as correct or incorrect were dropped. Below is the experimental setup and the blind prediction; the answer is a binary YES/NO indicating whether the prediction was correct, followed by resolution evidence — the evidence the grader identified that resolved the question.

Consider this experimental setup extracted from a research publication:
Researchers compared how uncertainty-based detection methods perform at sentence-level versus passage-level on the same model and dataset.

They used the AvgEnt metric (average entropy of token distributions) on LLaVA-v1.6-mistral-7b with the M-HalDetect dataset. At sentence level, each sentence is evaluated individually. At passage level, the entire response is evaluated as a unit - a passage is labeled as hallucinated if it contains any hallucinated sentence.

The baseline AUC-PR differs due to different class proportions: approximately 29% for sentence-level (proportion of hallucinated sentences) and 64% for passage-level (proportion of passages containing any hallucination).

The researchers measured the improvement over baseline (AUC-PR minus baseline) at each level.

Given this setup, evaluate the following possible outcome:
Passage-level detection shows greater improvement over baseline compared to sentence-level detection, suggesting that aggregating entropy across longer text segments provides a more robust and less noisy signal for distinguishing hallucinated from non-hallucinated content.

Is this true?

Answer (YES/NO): NO